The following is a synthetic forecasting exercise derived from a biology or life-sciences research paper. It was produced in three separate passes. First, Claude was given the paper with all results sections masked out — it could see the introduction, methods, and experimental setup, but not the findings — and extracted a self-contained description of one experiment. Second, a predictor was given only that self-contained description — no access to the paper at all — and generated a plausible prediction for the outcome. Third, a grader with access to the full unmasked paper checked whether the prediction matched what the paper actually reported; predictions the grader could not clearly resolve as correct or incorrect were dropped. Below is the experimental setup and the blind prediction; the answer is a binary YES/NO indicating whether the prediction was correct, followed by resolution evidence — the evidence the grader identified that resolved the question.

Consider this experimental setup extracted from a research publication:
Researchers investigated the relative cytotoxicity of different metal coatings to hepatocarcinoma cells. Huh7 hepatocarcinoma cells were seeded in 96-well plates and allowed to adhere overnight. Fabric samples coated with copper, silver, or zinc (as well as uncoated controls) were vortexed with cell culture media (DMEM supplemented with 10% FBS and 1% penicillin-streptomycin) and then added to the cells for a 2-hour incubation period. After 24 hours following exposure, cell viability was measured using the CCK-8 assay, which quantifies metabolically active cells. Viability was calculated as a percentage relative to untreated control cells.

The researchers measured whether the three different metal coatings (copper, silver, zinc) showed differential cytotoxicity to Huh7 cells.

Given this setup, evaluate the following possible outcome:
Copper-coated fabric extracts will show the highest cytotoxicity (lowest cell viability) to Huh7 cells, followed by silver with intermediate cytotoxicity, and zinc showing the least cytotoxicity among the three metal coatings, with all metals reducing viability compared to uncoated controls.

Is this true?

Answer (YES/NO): NO